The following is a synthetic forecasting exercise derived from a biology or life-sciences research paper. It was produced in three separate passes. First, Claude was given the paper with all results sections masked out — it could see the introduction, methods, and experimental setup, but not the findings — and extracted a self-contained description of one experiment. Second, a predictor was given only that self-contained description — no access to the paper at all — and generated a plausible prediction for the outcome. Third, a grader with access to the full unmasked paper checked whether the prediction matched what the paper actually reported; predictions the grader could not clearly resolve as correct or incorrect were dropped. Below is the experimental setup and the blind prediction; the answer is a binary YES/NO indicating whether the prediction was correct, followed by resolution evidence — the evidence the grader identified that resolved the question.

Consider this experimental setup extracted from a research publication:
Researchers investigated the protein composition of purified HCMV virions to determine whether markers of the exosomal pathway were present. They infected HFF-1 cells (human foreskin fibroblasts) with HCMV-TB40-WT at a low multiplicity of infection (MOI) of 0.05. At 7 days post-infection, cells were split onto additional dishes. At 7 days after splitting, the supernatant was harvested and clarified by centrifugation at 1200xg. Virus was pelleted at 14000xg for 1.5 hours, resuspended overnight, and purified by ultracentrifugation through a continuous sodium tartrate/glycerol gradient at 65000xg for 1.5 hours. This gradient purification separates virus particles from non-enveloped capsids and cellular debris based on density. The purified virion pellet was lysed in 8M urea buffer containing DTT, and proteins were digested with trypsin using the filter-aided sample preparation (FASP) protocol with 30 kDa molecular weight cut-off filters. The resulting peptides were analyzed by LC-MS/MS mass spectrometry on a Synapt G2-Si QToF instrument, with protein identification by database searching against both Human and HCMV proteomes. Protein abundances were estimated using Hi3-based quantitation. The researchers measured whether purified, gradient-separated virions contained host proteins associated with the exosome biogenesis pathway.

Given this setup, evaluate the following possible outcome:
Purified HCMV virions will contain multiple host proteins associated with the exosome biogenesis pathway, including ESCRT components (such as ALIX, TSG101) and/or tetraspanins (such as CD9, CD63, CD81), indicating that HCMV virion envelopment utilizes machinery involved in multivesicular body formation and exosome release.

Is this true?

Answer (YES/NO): NO